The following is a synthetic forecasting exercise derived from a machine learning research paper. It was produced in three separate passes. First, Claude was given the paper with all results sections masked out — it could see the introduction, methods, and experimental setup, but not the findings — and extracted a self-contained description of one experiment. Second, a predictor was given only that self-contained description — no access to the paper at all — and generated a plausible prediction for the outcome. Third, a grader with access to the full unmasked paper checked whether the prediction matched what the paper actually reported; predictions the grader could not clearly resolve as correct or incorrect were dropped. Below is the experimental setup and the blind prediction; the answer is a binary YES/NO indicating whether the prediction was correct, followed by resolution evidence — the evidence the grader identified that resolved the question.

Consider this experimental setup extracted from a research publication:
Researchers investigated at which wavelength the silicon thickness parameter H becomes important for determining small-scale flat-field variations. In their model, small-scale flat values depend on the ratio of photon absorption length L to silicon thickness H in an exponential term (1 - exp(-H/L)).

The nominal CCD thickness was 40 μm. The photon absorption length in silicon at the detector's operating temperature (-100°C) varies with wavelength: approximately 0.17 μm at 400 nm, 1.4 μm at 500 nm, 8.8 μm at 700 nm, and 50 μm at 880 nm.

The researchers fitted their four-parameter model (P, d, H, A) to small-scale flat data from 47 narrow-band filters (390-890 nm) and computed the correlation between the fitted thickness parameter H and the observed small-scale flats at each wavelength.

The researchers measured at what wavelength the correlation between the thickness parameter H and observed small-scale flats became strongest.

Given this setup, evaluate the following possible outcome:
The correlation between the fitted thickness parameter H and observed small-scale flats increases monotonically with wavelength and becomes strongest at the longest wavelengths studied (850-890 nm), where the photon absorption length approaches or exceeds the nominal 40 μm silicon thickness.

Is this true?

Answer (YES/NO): YES